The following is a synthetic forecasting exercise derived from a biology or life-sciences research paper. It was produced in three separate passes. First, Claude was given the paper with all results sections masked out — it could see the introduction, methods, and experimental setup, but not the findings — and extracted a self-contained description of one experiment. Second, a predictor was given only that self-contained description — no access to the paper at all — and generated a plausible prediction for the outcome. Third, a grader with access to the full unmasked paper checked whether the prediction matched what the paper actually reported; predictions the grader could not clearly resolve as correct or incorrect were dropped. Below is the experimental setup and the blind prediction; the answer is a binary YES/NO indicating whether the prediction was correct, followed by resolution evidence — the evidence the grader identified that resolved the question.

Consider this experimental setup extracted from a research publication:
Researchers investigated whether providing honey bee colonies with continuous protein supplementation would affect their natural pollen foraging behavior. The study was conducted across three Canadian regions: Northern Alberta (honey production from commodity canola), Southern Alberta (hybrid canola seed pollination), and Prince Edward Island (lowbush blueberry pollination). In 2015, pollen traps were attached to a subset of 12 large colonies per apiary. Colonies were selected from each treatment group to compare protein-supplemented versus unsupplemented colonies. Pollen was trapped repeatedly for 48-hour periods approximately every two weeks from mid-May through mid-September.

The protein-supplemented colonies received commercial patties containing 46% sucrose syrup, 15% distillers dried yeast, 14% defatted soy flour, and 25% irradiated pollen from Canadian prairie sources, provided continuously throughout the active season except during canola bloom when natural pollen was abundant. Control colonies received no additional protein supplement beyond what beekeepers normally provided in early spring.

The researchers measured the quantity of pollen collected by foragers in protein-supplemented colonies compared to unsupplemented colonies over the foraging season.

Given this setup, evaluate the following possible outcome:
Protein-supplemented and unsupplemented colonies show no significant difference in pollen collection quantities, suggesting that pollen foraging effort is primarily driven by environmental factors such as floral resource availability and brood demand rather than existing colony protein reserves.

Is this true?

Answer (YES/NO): NO